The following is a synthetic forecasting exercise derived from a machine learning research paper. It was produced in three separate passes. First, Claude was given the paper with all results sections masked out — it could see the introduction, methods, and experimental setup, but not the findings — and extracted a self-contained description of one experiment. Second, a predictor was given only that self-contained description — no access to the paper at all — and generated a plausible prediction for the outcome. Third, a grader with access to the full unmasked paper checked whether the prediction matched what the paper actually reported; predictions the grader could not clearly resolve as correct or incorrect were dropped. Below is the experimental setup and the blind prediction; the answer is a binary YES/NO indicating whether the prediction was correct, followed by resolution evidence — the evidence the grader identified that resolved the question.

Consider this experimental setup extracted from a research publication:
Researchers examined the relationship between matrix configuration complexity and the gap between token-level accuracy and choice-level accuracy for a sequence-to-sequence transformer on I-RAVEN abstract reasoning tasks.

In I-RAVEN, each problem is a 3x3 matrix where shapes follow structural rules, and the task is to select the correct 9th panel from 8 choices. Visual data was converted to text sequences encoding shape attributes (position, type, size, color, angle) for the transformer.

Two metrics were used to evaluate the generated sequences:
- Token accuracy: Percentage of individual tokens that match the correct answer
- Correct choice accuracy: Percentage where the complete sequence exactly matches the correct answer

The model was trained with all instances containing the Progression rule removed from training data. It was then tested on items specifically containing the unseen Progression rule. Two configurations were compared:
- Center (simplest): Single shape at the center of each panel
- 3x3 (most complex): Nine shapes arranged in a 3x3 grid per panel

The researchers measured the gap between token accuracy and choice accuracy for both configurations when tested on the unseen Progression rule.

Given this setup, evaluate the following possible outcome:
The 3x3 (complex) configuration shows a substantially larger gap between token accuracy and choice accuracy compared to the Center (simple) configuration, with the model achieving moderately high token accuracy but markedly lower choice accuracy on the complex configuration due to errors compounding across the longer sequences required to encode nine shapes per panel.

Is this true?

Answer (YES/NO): NO